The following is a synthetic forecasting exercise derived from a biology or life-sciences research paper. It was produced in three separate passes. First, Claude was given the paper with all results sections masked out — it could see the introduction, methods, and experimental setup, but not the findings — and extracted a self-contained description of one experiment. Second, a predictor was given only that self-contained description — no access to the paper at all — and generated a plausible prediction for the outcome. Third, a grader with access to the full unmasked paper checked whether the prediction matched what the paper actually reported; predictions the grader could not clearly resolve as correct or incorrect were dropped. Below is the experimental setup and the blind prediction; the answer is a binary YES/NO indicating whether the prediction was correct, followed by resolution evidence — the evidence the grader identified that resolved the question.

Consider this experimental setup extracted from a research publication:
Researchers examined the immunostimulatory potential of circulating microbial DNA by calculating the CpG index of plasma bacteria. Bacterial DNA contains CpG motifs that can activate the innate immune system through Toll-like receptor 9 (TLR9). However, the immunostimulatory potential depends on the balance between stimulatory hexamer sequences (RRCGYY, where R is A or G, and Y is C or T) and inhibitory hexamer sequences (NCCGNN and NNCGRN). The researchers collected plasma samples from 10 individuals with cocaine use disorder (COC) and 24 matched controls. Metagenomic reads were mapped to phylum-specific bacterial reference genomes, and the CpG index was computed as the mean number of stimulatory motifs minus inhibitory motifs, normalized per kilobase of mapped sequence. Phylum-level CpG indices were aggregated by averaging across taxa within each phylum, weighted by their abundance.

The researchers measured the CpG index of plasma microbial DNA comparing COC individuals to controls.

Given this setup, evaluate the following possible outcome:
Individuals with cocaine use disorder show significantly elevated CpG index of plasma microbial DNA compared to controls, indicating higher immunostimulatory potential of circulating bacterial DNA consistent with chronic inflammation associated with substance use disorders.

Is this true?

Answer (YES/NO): NO